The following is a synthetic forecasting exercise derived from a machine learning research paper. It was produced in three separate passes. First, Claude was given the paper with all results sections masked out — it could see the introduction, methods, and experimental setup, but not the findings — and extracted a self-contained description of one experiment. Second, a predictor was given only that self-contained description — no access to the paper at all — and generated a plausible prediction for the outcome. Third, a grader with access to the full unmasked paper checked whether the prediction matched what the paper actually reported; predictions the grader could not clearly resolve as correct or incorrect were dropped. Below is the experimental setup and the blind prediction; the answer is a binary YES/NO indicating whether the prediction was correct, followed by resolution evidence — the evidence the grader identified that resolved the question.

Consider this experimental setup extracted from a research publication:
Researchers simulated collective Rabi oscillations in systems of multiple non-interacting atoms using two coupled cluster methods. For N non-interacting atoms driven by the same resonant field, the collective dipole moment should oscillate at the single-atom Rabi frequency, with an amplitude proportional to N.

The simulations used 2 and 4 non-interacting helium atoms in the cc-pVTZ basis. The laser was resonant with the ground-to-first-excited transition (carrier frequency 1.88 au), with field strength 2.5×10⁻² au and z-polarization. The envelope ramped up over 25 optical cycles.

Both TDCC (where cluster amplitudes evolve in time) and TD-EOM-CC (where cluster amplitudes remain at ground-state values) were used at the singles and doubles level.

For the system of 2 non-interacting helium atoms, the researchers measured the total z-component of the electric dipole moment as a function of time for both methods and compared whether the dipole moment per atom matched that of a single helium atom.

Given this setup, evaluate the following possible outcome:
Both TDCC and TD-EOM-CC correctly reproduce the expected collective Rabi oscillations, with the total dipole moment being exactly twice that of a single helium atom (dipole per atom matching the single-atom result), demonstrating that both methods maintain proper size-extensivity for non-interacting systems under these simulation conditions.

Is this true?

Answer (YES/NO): NO